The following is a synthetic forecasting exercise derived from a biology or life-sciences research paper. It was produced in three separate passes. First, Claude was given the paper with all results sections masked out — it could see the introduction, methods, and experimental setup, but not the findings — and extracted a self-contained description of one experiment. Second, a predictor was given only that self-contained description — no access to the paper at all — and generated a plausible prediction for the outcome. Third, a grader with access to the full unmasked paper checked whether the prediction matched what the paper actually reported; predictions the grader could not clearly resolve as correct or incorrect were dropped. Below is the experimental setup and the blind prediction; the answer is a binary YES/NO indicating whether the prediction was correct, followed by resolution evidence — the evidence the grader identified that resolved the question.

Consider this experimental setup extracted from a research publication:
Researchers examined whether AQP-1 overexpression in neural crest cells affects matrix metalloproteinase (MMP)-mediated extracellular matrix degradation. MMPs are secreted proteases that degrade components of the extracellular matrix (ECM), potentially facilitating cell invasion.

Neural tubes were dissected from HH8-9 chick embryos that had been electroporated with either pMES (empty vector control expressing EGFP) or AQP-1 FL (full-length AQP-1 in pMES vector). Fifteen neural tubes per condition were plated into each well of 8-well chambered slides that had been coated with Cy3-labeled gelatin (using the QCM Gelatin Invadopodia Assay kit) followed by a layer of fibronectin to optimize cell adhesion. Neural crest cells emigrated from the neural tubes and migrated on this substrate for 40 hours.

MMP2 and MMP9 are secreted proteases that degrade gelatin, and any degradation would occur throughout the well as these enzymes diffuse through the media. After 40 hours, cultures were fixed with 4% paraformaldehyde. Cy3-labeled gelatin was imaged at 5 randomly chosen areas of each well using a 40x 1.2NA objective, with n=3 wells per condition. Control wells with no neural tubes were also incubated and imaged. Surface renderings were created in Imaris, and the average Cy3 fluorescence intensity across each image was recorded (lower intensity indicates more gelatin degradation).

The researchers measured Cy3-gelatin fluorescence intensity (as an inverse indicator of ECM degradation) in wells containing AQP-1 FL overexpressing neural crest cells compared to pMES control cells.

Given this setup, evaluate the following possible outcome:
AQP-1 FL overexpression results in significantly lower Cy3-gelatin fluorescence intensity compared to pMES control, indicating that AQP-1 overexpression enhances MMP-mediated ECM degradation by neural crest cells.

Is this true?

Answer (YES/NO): YES